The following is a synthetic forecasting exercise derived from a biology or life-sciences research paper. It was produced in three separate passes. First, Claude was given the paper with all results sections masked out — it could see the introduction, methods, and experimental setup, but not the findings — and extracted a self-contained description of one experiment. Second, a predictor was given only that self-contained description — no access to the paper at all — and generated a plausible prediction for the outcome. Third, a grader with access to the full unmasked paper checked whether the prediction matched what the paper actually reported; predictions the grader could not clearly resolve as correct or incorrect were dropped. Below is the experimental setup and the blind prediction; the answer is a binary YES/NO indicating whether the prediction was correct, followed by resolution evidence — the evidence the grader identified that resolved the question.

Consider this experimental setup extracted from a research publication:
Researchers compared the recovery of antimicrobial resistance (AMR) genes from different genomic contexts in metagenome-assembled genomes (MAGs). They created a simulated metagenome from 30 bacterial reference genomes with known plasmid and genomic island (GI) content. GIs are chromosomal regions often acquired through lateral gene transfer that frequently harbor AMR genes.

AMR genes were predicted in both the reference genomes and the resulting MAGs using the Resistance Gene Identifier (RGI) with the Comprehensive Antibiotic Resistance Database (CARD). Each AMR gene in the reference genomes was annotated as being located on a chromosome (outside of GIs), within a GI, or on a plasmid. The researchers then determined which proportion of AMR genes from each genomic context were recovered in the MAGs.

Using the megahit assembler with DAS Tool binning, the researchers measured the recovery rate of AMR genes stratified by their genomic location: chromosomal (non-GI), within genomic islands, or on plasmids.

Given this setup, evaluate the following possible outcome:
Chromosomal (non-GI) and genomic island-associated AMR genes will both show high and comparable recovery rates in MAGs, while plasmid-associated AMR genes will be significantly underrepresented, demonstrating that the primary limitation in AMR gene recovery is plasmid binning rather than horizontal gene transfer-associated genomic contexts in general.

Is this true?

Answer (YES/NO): NO